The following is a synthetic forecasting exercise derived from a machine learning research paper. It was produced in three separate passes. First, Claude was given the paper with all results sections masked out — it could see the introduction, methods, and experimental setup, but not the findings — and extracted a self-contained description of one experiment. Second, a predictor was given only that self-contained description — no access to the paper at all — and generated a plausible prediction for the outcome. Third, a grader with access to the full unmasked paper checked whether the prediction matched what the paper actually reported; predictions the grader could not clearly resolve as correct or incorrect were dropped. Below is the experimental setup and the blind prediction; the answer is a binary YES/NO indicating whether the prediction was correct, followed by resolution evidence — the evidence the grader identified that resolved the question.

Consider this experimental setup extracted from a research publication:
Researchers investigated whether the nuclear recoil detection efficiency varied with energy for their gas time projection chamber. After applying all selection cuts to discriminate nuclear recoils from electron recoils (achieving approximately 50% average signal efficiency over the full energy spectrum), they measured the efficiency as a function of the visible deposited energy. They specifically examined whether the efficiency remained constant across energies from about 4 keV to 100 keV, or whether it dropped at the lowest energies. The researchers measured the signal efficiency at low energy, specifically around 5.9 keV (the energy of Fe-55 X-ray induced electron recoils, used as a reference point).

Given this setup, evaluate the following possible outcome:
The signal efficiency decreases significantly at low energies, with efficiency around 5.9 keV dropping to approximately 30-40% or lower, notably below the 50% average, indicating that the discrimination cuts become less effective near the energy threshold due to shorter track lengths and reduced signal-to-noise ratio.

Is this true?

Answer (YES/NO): YES